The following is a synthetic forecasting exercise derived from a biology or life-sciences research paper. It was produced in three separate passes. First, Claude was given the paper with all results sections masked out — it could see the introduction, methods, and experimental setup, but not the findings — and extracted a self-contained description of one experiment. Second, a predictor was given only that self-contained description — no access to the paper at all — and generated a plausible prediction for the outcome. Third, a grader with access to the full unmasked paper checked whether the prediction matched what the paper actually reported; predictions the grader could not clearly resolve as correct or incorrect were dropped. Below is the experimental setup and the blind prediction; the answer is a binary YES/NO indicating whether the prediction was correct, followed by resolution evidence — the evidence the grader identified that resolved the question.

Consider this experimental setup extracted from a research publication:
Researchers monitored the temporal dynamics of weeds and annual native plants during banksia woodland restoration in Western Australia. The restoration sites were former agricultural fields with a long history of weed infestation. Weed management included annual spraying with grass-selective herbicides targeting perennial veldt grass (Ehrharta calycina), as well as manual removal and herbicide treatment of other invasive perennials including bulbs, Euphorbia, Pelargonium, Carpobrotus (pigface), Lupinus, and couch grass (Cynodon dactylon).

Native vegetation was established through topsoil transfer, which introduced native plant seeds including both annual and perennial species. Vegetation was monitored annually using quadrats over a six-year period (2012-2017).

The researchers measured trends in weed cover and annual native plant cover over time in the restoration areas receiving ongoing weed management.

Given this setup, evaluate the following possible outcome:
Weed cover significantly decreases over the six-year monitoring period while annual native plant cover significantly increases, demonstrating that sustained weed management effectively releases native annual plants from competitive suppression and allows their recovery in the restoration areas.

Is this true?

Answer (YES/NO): NO